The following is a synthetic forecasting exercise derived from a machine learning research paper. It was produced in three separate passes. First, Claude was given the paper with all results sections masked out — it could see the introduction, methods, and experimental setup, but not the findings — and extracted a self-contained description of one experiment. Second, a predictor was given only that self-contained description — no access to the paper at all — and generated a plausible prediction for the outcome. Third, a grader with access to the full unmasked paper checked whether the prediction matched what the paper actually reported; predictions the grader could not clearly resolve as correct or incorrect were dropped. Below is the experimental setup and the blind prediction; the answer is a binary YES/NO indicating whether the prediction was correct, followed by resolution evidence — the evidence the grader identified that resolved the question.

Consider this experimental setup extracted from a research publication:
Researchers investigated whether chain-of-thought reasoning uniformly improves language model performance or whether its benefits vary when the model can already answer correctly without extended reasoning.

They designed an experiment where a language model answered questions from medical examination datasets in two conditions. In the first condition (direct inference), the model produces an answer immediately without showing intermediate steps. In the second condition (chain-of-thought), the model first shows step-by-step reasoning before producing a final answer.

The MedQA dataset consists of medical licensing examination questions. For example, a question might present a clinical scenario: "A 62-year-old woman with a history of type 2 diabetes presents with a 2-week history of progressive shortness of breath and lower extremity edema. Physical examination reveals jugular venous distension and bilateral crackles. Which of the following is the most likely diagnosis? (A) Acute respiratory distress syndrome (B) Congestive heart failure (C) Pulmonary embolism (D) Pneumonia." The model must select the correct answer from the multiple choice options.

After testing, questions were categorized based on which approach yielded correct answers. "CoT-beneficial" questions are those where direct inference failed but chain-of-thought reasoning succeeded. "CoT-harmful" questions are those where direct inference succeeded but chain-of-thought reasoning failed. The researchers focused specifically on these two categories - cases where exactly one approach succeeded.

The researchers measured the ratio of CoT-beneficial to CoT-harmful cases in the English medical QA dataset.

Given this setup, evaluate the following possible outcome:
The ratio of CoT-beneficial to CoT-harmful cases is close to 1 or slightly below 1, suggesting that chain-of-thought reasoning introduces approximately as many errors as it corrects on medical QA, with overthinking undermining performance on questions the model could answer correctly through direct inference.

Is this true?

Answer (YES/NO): NO